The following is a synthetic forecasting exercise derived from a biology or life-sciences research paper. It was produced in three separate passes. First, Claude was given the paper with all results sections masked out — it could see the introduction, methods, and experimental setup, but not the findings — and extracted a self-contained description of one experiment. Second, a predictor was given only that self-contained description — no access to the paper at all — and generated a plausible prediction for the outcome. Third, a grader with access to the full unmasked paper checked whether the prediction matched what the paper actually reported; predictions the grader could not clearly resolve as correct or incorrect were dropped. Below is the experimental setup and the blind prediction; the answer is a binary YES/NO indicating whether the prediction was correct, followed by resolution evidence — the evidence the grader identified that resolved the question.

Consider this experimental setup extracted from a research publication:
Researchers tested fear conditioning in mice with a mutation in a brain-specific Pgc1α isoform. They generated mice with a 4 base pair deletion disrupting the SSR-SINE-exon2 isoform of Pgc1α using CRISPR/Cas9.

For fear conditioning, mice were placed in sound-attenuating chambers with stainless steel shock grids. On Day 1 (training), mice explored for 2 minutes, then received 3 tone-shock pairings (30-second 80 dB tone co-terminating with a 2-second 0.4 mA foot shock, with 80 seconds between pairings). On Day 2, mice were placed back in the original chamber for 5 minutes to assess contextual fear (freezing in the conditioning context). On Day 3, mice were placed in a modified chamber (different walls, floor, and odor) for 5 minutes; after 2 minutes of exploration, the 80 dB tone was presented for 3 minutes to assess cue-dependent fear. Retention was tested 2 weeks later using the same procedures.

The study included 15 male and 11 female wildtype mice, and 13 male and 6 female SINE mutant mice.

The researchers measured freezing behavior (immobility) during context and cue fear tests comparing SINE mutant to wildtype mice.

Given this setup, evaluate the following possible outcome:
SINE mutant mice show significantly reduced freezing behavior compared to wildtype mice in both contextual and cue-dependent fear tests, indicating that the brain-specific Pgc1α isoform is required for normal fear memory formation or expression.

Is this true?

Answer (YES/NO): NO